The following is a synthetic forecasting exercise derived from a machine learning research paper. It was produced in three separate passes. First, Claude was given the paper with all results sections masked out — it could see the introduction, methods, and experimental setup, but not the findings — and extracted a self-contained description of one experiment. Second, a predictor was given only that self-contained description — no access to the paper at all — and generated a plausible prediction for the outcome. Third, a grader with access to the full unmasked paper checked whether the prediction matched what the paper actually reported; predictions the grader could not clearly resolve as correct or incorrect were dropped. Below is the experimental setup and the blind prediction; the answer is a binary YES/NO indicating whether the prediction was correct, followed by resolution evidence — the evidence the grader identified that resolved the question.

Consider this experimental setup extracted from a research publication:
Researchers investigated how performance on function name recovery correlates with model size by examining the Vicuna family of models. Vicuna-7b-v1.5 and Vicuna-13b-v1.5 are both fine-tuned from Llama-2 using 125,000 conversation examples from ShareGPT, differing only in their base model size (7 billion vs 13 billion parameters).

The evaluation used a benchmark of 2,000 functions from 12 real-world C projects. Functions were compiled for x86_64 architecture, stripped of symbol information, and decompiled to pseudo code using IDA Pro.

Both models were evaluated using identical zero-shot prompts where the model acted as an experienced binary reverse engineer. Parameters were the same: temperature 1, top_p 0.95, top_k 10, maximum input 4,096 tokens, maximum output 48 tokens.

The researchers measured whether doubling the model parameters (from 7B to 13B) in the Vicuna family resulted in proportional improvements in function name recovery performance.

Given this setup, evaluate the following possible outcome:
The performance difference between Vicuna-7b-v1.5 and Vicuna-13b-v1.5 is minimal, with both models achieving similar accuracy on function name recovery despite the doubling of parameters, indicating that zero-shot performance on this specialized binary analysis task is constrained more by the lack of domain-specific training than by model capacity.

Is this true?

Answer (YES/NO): NO